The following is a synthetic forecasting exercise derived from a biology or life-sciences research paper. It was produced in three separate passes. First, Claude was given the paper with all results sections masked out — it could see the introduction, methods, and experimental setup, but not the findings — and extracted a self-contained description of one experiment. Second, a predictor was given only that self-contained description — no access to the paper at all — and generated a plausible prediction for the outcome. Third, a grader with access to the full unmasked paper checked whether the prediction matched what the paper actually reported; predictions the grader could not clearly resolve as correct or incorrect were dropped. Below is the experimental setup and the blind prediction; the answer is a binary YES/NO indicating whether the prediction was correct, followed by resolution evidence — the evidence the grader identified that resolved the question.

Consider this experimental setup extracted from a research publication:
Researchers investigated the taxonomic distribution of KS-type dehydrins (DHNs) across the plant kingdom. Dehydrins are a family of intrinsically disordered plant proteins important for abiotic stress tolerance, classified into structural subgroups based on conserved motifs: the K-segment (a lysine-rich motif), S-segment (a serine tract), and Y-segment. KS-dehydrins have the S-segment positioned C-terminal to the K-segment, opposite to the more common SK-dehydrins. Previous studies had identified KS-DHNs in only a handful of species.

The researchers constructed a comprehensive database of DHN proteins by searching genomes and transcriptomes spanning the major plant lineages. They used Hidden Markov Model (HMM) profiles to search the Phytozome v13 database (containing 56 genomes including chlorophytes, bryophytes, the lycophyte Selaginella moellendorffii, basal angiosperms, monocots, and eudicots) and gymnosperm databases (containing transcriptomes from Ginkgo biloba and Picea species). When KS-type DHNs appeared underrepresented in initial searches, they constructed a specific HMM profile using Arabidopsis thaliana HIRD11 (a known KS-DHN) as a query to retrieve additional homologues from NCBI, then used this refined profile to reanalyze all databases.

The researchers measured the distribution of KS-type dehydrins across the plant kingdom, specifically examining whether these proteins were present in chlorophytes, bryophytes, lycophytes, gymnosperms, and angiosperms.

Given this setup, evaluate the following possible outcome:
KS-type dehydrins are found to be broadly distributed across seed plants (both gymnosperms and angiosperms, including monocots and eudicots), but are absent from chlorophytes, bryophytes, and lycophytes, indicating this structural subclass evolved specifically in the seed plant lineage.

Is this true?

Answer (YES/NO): NO